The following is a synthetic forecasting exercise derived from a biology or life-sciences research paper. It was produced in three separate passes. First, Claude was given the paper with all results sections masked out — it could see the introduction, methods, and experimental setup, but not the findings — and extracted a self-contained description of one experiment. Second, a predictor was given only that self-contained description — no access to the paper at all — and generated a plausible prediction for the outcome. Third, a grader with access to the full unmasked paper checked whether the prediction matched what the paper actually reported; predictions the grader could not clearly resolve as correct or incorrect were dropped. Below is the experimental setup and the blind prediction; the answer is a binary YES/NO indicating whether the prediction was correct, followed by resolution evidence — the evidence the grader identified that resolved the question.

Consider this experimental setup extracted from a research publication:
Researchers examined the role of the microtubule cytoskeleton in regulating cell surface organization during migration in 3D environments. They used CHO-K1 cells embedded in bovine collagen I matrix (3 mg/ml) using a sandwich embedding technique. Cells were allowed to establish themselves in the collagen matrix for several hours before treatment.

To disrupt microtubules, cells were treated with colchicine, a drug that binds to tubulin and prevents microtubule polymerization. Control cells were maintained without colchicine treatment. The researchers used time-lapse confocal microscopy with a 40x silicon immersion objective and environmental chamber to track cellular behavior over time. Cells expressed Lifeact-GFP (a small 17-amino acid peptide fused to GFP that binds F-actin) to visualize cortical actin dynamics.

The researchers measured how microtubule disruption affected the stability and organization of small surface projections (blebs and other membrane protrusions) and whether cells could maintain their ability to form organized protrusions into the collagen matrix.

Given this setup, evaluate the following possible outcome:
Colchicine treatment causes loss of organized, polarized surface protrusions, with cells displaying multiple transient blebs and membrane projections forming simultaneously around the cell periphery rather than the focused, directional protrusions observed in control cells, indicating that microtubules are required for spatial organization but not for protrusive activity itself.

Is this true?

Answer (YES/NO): YES